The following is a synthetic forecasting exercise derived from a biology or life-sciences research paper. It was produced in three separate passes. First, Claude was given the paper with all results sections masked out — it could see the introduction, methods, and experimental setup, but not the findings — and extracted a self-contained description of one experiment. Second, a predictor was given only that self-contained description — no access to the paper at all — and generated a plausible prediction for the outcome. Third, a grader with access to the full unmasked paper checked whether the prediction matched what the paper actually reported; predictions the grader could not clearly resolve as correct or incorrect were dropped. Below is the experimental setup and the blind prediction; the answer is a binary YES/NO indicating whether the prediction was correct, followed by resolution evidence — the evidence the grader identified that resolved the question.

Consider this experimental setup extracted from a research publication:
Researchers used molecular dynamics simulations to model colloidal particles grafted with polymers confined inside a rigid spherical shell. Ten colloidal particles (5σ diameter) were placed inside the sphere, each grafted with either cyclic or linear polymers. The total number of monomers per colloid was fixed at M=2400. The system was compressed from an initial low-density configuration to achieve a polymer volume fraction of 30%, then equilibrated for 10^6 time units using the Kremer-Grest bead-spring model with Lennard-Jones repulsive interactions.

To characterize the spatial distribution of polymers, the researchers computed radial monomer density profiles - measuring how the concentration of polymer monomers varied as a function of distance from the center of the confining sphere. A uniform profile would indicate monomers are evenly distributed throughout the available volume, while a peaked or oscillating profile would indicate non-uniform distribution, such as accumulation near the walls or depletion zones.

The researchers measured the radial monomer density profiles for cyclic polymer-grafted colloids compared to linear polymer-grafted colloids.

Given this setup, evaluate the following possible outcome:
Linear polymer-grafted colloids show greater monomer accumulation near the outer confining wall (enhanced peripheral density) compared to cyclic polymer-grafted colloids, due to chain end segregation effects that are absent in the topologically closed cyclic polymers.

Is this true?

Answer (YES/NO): NO